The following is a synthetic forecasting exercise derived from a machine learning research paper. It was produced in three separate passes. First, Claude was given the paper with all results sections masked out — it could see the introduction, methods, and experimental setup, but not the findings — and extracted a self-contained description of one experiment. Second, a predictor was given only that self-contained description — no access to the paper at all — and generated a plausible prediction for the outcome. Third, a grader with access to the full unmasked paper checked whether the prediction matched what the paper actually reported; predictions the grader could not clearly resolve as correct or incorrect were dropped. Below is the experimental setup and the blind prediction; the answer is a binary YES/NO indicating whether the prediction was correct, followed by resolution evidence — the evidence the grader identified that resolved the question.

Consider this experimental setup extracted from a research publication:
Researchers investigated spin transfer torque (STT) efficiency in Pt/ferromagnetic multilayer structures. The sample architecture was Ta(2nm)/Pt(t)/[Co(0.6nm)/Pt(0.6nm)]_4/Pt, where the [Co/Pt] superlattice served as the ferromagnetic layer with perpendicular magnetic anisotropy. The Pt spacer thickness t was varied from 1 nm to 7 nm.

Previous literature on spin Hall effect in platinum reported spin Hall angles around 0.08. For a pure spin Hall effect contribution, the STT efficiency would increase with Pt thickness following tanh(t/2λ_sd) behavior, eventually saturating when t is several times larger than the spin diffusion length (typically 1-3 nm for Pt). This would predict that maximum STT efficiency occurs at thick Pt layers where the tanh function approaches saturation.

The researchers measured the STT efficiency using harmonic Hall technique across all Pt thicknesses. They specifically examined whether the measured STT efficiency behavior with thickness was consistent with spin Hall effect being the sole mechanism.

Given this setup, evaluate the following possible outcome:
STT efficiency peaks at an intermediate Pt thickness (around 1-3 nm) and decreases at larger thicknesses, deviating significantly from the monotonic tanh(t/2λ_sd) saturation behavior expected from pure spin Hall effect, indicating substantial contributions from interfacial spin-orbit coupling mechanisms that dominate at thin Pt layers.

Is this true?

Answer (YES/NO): YES